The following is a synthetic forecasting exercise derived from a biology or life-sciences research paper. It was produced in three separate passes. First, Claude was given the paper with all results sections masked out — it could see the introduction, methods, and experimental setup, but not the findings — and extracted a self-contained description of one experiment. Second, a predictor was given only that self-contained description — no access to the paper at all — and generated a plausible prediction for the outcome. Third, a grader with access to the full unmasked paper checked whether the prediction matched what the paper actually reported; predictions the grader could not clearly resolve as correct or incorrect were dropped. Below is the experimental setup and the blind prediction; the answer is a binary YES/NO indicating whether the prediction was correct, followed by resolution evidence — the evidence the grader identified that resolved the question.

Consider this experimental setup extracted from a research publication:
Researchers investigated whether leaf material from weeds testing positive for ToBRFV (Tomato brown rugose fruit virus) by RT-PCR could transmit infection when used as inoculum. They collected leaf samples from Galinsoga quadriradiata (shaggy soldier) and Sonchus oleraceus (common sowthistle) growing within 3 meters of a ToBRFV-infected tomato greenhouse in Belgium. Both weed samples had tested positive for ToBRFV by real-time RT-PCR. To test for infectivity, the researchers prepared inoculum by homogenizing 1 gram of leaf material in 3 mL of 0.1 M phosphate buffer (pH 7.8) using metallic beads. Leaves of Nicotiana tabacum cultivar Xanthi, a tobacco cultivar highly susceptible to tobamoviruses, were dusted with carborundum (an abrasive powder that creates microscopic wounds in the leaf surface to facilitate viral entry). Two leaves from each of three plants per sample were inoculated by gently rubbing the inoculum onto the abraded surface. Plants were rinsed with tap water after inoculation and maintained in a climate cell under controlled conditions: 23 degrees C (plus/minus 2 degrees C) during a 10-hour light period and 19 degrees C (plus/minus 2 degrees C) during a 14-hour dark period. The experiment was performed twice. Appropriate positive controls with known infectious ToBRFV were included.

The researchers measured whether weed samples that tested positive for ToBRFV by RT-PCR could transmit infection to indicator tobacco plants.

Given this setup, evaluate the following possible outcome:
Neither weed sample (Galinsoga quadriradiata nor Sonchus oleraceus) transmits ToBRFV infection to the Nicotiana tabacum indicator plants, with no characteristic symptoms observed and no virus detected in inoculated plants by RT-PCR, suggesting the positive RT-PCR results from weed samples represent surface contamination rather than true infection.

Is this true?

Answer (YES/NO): NO